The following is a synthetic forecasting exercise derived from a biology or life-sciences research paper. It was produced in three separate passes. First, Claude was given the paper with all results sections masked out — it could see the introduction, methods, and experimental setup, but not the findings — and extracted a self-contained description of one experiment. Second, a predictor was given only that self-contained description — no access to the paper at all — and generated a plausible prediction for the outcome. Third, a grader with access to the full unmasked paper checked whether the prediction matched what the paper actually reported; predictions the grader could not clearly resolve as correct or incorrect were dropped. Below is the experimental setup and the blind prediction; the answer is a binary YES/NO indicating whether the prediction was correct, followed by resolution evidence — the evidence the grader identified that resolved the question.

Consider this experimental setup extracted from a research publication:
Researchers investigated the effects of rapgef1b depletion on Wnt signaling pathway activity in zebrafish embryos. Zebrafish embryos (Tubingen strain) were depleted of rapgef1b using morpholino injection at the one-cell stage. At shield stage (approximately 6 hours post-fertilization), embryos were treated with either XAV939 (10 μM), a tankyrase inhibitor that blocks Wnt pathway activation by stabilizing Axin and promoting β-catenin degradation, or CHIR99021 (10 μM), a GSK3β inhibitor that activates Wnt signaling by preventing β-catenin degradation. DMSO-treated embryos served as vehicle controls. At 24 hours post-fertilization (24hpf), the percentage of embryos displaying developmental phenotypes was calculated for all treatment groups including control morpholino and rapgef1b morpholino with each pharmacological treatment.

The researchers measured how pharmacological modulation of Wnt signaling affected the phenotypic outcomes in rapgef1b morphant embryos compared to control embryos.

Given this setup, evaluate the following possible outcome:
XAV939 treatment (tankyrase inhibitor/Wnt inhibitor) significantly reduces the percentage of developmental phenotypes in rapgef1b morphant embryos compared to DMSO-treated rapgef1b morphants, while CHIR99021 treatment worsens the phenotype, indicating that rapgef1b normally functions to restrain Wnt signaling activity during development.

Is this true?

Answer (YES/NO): NO